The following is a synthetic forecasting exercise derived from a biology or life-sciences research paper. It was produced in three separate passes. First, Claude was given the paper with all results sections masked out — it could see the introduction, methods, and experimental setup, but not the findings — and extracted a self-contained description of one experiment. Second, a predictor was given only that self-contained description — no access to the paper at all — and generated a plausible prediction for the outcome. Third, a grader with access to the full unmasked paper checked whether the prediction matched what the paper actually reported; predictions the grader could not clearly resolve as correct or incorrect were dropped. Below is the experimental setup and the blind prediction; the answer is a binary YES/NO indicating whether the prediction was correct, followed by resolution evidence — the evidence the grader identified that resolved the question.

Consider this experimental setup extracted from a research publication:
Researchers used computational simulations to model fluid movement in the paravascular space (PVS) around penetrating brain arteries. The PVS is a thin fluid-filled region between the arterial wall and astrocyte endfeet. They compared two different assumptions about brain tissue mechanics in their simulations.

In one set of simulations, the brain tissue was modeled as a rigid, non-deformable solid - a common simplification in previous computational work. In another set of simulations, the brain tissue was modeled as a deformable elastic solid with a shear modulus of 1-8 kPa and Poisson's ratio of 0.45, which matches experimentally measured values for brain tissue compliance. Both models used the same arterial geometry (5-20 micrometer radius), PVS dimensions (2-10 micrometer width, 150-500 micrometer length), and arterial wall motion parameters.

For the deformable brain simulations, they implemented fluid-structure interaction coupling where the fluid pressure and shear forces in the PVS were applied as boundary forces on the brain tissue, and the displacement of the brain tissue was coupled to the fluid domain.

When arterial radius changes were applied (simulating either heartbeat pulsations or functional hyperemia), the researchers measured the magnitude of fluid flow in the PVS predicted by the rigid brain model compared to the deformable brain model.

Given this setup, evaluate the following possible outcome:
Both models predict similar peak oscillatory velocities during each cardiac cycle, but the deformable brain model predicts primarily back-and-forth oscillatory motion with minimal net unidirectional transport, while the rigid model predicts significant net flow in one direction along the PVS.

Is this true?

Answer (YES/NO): NO